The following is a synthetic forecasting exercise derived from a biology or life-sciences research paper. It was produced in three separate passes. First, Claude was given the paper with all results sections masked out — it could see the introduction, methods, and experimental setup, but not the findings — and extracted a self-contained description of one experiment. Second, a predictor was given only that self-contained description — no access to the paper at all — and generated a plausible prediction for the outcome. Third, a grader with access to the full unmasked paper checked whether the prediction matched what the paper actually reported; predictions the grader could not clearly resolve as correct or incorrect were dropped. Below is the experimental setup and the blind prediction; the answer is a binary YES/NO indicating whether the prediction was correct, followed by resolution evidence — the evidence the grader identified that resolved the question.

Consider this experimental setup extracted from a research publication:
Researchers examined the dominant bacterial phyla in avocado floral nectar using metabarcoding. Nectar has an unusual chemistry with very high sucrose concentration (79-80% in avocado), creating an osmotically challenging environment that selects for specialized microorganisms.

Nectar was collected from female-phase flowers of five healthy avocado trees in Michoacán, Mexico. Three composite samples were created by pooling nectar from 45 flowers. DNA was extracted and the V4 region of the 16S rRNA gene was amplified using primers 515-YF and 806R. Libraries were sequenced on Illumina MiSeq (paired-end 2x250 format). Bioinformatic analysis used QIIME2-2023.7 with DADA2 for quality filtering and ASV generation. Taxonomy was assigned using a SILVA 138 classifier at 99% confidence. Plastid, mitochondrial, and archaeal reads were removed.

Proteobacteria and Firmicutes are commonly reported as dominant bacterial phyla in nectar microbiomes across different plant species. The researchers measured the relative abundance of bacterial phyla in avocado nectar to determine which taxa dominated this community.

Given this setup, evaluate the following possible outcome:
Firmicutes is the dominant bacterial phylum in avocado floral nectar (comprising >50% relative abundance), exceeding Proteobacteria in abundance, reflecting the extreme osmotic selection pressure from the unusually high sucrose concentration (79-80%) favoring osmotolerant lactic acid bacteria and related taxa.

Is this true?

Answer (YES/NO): NO